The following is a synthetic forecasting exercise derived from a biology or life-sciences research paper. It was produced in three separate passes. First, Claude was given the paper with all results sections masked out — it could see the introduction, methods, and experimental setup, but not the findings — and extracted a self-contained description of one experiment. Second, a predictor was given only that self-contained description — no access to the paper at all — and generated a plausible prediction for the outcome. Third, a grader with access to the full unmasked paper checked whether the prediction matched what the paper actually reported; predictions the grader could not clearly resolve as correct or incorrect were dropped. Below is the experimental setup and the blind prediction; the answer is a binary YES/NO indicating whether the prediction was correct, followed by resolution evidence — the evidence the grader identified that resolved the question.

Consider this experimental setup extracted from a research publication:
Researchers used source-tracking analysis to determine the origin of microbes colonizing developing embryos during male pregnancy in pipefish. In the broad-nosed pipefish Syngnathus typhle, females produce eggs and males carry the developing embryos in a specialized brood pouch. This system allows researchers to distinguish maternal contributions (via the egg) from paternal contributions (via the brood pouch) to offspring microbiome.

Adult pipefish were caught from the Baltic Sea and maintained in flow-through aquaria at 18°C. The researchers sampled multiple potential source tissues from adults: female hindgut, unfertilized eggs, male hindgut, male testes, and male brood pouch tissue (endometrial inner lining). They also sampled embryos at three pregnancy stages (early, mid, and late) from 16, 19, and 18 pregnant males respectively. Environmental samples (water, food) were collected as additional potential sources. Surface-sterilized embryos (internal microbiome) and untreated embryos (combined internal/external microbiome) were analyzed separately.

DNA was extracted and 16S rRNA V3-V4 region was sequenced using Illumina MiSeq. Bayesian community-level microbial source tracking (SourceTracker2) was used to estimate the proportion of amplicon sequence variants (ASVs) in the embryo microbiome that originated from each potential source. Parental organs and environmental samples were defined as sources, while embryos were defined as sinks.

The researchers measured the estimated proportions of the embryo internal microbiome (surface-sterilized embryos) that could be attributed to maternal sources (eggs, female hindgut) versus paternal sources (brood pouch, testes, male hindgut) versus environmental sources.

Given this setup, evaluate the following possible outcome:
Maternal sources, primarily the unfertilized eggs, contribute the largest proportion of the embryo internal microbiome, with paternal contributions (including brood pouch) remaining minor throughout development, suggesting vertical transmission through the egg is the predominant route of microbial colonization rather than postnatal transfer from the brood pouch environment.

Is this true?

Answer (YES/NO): YES